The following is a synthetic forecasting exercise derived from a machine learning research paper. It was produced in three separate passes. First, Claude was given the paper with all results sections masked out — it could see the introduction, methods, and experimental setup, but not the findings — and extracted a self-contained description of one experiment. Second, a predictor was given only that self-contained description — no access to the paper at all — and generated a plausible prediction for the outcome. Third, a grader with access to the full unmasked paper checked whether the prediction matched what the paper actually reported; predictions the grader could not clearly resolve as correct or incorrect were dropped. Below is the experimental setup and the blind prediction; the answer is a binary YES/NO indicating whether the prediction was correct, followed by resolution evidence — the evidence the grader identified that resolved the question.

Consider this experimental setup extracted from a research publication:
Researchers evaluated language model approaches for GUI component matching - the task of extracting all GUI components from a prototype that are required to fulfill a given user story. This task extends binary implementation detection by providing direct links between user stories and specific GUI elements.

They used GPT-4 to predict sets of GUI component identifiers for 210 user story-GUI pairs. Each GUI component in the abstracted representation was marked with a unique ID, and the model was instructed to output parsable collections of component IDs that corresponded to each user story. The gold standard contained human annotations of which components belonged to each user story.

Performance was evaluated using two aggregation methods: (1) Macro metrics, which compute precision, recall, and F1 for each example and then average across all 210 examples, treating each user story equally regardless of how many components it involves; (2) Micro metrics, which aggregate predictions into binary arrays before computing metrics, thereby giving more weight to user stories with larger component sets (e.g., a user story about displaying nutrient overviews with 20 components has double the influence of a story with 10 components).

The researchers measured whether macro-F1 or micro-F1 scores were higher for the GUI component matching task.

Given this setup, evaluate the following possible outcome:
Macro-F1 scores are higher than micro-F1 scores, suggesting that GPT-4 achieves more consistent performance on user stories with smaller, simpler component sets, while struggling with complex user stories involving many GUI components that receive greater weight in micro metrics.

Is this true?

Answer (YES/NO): YES